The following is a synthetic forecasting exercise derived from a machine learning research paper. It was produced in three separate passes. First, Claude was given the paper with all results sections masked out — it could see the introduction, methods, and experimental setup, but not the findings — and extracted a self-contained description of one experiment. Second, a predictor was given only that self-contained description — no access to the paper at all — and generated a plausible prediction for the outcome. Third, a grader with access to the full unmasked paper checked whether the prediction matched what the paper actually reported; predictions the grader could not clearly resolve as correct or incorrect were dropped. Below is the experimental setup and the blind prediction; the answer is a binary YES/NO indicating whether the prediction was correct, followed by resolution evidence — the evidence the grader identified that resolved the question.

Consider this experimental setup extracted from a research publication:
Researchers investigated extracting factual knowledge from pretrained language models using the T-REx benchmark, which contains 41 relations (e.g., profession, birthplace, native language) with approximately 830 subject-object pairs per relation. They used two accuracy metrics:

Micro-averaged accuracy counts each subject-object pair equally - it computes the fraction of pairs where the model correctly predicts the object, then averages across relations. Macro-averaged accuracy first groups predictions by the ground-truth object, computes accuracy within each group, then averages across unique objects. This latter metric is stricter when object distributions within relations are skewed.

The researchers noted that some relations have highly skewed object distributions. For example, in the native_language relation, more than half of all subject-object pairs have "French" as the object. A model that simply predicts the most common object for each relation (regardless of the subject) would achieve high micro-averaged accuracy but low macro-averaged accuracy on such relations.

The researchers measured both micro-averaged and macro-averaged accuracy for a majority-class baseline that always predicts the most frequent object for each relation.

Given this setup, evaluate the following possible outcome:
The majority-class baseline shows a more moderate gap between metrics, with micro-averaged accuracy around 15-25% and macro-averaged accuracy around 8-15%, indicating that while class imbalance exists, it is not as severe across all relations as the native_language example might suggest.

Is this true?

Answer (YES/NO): NO